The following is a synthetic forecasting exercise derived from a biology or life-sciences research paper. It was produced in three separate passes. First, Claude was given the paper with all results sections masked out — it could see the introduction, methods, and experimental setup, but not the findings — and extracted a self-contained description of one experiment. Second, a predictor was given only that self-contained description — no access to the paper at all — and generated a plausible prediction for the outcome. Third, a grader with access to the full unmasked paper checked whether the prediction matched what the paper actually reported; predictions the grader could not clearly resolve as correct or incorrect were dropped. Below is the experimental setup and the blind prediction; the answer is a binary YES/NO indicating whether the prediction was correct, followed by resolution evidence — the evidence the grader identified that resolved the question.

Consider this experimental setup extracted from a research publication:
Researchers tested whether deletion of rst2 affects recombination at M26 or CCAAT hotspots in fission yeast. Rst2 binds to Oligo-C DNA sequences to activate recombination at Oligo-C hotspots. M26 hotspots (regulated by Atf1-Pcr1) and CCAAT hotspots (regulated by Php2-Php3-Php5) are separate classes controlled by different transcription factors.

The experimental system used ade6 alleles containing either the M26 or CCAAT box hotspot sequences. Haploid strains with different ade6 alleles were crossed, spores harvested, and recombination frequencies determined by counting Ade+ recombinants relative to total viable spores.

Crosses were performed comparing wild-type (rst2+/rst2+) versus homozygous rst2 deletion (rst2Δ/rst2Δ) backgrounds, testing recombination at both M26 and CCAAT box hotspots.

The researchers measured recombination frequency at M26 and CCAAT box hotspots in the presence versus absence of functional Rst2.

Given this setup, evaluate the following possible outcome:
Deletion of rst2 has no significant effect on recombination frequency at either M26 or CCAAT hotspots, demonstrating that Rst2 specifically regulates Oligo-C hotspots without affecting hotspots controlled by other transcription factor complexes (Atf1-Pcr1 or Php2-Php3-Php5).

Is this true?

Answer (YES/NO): YES